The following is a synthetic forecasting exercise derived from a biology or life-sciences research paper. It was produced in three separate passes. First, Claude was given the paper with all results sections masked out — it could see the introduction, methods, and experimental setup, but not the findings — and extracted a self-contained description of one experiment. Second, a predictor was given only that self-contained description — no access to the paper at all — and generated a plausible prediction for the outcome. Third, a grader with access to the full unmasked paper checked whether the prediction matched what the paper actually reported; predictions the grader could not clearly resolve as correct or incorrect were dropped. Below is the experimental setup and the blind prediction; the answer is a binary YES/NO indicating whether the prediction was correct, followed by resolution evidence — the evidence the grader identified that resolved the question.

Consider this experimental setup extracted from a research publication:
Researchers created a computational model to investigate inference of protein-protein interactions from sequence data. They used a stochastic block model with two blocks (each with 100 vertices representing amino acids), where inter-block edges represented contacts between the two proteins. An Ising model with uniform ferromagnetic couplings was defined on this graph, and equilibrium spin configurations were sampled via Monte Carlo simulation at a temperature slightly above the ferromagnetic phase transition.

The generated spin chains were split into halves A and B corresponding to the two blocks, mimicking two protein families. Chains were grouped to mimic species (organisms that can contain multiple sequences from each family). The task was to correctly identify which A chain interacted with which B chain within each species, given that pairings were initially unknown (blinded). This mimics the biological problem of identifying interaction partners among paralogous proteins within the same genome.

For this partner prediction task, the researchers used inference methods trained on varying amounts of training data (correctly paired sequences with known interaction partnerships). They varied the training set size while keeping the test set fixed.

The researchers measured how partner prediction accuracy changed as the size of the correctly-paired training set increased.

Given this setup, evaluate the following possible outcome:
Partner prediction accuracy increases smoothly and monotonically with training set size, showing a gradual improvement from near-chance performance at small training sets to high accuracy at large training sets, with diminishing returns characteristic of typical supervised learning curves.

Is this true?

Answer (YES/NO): NO